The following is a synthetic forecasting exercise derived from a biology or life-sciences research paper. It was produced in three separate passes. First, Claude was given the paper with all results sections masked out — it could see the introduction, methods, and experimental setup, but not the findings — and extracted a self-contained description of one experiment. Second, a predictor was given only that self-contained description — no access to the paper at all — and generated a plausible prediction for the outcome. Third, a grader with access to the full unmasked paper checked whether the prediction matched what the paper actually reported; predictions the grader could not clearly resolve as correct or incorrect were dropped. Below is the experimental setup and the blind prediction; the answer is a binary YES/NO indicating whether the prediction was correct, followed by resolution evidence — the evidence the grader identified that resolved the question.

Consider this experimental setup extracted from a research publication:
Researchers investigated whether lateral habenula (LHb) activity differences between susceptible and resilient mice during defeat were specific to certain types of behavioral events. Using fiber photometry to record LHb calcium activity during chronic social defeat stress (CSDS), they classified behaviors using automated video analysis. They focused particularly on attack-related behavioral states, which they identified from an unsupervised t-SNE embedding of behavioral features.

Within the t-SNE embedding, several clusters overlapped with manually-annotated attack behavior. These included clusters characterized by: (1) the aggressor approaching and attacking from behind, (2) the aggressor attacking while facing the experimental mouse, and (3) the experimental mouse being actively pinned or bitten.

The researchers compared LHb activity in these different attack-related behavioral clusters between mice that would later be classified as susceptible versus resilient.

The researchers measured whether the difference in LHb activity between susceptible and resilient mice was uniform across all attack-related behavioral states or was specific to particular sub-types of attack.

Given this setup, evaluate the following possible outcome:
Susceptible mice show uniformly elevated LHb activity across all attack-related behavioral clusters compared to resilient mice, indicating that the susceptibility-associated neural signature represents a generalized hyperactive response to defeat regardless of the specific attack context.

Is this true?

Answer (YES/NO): YES